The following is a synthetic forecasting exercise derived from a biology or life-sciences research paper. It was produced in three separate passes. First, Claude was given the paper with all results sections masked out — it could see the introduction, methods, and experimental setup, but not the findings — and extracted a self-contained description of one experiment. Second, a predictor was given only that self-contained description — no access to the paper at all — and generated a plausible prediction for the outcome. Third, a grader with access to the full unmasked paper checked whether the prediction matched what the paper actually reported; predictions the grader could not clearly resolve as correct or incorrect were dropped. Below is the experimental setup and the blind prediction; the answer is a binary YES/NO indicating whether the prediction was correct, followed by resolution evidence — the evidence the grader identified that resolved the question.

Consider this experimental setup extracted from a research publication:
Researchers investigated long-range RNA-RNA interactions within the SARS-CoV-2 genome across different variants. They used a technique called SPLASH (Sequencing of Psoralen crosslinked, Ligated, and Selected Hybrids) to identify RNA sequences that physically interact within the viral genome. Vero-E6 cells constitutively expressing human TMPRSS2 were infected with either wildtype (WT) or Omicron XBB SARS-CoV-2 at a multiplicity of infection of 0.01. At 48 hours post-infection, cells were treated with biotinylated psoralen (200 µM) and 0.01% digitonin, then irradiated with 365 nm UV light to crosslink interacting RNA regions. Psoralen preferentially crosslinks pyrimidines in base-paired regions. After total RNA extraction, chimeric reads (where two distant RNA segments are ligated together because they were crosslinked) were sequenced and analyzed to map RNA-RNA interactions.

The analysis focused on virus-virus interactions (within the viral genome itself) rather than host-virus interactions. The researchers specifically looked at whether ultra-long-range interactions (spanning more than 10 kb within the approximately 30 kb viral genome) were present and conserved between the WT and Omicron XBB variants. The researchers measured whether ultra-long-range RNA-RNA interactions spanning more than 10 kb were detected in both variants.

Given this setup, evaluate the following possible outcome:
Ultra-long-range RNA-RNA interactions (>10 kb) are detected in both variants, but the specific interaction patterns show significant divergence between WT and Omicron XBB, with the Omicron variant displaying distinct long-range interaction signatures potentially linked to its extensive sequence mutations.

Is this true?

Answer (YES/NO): NO